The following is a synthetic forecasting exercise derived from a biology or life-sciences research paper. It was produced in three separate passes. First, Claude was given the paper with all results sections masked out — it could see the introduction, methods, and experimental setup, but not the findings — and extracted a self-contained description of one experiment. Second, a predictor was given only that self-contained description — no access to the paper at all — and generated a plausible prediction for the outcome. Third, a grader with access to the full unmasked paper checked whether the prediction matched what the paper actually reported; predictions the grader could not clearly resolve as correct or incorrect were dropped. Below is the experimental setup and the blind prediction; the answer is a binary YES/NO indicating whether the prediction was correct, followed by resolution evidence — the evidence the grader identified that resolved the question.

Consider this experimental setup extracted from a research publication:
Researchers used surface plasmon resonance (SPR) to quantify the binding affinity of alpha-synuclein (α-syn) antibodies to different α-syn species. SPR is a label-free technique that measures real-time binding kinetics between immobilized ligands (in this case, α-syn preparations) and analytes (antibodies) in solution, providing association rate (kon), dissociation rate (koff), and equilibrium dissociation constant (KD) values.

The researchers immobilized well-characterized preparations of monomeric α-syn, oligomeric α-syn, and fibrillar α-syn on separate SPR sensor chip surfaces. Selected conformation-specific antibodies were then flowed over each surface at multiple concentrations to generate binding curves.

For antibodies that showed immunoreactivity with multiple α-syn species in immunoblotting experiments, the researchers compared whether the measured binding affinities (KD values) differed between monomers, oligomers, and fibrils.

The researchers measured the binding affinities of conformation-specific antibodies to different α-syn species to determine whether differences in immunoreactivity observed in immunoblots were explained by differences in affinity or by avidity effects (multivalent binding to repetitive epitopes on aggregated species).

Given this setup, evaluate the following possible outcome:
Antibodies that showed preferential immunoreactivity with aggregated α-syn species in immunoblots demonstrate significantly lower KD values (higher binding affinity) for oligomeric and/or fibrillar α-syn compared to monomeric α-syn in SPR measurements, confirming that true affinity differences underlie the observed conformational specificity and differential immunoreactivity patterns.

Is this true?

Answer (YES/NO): NO